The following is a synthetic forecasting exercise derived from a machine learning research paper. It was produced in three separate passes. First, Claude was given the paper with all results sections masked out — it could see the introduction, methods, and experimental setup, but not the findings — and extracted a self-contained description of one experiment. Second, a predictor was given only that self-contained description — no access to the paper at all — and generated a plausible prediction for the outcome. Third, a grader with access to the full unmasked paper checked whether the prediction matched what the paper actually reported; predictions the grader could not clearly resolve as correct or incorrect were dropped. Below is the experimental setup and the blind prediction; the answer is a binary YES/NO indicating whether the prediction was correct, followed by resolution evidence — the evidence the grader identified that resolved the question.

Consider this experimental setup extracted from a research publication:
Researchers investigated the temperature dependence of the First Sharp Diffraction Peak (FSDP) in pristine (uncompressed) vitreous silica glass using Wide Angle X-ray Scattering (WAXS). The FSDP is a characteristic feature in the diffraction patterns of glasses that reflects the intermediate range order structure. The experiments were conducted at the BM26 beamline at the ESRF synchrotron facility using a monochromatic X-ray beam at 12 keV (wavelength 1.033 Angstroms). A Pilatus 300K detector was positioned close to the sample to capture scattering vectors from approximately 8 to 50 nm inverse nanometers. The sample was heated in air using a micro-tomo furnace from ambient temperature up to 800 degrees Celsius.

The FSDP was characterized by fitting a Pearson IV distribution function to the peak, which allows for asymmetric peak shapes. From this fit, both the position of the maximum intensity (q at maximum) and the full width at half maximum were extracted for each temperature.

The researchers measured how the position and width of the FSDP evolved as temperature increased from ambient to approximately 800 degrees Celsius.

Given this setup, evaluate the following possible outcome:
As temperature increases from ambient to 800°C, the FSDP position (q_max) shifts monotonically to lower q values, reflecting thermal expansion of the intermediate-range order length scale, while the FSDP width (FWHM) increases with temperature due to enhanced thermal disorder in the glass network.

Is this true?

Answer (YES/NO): NO